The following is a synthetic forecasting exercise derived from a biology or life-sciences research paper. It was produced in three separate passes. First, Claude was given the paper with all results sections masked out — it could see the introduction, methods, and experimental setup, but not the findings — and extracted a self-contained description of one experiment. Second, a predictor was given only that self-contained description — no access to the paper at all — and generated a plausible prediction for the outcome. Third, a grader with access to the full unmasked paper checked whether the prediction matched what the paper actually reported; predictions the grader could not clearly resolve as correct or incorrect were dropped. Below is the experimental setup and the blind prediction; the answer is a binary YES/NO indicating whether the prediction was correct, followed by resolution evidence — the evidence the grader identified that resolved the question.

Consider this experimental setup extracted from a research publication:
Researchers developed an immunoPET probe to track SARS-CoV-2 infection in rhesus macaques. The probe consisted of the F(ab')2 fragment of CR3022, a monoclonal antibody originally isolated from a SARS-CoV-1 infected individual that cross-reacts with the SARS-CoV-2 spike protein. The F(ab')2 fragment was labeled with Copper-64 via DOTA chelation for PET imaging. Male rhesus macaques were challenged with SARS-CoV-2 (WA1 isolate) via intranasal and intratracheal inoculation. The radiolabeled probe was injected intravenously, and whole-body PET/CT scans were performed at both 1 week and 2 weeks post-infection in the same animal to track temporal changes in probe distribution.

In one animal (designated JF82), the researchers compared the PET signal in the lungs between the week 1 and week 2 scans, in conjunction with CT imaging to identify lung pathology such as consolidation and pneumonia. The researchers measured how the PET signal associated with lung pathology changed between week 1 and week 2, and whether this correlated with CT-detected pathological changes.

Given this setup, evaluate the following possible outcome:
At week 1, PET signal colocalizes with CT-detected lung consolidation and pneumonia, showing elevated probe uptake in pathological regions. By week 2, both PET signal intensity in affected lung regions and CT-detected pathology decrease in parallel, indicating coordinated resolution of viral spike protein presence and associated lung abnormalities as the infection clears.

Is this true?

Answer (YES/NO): YES